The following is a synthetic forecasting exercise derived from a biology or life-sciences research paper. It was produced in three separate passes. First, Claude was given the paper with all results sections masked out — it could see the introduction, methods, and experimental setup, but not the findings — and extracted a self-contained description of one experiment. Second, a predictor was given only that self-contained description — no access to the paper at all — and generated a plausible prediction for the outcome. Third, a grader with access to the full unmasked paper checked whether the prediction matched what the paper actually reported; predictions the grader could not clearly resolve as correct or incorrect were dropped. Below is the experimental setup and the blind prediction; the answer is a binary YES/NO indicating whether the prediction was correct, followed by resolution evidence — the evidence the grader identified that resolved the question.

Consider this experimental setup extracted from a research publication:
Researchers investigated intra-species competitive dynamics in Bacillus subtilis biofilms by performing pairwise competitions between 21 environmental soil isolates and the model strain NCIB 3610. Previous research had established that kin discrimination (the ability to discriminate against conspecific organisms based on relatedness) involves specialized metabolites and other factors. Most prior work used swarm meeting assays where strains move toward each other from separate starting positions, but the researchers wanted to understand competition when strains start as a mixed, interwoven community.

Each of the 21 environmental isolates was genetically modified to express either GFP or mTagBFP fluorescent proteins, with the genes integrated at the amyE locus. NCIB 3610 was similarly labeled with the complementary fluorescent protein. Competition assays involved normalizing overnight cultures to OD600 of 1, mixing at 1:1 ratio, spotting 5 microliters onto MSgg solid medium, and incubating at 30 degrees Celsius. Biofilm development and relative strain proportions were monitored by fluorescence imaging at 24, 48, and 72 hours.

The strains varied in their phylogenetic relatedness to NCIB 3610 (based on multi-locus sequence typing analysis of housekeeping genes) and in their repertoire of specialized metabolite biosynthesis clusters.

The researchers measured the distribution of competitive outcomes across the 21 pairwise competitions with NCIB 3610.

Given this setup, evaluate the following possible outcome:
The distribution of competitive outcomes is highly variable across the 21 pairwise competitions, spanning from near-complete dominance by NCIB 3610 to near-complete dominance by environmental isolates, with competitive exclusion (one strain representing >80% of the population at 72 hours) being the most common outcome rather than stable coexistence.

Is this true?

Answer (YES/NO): NO